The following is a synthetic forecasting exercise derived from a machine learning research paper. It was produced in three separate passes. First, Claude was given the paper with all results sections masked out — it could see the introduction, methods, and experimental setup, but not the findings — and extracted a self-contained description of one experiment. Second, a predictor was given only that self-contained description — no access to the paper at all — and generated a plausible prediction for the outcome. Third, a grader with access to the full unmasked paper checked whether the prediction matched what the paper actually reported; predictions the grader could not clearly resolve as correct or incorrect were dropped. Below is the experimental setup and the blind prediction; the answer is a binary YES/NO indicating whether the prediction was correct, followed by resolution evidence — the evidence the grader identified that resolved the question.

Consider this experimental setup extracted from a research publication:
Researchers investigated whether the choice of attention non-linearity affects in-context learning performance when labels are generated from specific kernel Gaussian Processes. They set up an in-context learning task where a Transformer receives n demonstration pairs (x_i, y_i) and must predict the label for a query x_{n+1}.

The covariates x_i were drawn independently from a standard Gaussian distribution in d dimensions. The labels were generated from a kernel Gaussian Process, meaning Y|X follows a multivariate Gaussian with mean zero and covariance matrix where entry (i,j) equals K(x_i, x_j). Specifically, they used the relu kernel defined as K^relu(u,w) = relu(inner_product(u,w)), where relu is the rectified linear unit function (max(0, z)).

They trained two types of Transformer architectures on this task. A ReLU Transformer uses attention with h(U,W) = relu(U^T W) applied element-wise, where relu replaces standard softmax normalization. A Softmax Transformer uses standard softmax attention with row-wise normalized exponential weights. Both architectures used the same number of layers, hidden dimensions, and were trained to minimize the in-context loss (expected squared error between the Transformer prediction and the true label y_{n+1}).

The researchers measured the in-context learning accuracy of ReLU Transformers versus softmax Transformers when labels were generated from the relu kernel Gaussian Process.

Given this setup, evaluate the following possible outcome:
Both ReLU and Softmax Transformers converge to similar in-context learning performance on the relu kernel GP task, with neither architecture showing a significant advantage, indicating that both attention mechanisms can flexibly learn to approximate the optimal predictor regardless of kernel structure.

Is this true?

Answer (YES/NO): NO